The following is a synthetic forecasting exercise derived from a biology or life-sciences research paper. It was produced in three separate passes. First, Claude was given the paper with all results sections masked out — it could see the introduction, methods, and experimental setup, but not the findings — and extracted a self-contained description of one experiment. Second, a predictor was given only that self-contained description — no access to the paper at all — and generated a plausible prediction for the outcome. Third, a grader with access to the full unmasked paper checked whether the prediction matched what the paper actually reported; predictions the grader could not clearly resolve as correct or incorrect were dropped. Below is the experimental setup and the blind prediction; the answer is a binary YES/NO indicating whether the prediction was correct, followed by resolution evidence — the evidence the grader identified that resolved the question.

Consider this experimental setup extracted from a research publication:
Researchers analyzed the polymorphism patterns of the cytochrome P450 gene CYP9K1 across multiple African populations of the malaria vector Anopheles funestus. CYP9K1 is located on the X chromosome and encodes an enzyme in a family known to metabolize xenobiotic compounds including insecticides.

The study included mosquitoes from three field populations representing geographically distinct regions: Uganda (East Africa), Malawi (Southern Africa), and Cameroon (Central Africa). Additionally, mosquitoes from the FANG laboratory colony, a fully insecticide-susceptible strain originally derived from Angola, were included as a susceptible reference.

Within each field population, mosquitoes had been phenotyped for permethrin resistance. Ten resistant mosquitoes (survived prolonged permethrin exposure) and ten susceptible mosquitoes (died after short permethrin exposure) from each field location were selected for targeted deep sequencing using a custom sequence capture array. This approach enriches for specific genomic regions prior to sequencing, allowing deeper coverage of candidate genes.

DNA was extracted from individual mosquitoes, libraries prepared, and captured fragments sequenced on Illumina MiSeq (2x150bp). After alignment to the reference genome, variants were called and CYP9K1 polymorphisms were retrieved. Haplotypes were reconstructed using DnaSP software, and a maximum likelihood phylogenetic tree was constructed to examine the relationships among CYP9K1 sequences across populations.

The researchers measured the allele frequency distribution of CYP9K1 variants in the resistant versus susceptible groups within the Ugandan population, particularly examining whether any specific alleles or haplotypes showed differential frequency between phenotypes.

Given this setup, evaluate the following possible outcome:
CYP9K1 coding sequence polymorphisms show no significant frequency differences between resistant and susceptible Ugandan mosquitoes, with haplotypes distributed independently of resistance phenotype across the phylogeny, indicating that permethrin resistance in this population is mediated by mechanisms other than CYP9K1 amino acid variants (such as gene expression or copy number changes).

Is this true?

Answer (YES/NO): NO